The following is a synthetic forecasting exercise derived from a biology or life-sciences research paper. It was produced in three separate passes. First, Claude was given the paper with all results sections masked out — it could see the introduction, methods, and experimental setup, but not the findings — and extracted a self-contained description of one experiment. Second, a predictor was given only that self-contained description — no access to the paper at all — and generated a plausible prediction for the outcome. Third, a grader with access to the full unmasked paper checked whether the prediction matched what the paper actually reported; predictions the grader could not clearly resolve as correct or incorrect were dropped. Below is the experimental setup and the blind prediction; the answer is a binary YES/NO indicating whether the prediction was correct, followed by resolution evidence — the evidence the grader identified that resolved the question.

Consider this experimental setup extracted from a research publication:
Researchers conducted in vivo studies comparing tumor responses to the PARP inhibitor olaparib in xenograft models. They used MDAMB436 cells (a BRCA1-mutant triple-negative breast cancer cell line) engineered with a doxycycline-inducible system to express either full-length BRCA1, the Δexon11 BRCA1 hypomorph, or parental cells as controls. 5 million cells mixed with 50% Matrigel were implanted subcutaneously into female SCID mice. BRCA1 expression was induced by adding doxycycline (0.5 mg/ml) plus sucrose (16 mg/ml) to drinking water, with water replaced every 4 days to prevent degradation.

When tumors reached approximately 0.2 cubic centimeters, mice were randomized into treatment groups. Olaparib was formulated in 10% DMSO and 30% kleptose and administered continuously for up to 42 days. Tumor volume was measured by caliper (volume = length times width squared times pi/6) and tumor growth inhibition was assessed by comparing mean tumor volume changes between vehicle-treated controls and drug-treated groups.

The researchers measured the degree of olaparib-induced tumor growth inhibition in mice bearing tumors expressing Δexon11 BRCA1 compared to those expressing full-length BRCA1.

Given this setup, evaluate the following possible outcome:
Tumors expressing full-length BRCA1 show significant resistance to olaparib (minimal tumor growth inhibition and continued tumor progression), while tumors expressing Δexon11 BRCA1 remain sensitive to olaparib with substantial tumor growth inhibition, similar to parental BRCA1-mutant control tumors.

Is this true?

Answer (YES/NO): NO